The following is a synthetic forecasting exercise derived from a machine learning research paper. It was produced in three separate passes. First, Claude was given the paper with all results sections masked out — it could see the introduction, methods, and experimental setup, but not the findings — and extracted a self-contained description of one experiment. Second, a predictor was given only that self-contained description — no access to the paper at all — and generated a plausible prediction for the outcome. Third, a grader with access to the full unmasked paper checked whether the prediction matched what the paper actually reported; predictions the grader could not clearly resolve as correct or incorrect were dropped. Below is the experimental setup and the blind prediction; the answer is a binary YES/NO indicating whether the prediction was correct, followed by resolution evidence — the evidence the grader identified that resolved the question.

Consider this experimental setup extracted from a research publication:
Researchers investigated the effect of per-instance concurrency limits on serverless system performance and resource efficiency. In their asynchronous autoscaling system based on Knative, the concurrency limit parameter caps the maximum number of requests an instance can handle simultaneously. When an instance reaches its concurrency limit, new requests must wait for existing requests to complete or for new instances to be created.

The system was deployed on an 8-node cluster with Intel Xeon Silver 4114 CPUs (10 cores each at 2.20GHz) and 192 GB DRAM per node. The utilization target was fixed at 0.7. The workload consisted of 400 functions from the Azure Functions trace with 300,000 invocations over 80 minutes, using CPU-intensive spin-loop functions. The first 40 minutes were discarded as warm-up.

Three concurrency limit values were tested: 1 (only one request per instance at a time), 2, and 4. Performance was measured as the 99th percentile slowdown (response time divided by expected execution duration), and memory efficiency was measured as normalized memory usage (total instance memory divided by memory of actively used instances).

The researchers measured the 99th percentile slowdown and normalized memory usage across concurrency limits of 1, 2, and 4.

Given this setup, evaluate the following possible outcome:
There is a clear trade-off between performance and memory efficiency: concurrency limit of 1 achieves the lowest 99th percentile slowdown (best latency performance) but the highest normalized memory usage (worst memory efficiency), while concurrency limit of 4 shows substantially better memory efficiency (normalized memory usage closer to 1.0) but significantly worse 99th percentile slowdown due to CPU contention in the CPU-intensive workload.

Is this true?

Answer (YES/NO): NO